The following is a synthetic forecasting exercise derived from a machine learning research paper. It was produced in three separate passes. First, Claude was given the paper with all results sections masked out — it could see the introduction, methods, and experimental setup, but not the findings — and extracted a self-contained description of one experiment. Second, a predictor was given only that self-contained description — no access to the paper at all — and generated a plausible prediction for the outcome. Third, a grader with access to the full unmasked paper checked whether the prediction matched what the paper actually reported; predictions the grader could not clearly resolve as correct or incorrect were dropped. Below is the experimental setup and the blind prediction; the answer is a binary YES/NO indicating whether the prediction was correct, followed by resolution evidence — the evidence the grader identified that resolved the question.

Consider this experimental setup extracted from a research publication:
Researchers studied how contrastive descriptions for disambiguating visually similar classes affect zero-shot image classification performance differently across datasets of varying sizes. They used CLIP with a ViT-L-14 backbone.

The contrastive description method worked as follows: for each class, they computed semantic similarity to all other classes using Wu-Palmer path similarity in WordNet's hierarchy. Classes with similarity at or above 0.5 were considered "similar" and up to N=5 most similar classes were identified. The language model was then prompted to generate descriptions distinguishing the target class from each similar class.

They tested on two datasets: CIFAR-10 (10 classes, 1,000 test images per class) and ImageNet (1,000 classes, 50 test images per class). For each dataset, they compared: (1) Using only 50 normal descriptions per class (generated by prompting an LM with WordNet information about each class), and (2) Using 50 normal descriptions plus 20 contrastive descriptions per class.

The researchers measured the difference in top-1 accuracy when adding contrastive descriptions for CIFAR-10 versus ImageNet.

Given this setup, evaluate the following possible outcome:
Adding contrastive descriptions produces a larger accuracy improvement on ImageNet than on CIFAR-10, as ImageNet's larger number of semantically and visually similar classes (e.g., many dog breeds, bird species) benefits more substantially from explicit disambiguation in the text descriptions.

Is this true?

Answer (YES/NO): YES